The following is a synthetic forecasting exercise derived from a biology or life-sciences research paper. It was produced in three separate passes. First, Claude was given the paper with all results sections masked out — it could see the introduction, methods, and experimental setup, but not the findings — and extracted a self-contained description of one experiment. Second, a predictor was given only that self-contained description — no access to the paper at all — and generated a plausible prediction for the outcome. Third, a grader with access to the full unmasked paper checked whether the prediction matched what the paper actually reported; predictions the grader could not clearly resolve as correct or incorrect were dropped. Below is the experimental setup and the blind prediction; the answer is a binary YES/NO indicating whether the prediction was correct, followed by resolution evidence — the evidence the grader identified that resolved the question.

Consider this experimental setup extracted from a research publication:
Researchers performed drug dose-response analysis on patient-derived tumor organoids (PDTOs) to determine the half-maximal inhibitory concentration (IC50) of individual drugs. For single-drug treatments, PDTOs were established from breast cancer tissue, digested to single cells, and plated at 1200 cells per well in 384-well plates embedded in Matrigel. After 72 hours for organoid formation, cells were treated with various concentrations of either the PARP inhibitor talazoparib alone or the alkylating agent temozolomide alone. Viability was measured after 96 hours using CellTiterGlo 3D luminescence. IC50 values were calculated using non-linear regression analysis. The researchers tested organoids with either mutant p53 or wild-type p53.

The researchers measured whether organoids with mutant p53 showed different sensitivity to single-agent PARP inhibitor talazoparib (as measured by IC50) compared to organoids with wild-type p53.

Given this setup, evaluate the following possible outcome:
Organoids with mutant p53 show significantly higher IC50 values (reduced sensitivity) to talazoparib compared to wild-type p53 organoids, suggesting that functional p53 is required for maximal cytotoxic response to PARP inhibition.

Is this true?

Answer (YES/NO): NO